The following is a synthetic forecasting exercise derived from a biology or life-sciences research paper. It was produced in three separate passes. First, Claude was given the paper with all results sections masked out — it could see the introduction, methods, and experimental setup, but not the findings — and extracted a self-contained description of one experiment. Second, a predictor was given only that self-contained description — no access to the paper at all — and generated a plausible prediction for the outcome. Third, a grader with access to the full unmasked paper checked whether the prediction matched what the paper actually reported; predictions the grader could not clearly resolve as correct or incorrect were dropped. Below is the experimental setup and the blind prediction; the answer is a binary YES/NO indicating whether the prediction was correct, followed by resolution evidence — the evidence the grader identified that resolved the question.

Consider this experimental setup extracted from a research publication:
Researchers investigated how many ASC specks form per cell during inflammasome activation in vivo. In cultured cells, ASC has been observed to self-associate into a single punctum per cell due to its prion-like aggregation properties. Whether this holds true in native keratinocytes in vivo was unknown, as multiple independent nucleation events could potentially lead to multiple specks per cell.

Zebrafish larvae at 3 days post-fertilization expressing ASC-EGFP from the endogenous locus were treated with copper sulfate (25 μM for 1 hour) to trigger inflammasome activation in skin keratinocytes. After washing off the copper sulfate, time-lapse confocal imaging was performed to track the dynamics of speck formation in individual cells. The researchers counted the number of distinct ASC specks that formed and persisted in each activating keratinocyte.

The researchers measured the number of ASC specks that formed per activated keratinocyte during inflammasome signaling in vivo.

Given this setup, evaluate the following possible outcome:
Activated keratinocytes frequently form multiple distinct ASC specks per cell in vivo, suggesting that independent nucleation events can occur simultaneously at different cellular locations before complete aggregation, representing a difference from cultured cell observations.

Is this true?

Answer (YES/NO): NO